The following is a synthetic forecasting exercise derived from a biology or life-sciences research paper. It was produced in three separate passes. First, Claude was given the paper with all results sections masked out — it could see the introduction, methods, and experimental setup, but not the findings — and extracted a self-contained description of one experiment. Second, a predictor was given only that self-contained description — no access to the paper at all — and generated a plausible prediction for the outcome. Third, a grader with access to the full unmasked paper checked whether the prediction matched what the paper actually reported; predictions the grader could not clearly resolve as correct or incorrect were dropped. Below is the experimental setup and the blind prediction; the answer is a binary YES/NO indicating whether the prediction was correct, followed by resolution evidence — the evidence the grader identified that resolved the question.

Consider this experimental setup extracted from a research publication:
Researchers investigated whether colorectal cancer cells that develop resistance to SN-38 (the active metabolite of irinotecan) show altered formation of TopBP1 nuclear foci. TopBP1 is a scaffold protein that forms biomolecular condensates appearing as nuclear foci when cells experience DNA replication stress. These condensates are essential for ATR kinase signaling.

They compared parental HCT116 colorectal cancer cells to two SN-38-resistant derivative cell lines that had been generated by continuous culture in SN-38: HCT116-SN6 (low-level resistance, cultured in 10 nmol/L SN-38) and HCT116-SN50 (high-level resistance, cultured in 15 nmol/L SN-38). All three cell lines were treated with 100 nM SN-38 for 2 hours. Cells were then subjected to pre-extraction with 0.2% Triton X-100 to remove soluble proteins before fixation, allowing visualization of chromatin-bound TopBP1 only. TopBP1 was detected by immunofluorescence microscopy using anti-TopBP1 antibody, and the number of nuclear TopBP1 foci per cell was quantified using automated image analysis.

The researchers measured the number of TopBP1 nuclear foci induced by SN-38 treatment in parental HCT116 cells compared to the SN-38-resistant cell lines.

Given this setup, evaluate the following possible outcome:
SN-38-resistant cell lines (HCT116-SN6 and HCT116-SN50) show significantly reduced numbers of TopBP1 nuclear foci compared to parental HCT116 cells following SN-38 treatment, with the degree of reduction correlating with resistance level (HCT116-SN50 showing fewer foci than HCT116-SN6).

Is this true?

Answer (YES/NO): NO